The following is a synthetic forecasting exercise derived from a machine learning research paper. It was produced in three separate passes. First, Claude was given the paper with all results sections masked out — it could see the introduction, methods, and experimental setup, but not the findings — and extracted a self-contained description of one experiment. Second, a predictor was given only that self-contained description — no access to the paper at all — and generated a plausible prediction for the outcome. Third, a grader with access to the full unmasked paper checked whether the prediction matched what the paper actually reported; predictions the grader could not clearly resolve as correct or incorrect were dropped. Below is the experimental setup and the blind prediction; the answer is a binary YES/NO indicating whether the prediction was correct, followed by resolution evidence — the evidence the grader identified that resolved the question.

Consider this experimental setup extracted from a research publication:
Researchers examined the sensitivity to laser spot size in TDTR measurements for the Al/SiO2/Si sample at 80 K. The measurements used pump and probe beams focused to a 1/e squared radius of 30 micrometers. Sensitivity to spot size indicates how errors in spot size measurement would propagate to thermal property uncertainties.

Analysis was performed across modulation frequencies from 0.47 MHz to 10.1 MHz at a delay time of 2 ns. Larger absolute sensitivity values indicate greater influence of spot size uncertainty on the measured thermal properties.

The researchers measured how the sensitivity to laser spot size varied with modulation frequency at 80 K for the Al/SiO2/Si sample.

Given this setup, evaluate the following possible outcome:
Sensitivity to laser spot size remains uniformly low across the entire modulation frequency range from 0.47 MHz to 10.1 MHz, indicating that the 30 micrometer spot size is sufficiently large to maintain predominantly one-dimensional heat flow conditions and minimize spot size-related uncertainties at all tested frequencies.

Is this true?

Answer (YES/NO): NO